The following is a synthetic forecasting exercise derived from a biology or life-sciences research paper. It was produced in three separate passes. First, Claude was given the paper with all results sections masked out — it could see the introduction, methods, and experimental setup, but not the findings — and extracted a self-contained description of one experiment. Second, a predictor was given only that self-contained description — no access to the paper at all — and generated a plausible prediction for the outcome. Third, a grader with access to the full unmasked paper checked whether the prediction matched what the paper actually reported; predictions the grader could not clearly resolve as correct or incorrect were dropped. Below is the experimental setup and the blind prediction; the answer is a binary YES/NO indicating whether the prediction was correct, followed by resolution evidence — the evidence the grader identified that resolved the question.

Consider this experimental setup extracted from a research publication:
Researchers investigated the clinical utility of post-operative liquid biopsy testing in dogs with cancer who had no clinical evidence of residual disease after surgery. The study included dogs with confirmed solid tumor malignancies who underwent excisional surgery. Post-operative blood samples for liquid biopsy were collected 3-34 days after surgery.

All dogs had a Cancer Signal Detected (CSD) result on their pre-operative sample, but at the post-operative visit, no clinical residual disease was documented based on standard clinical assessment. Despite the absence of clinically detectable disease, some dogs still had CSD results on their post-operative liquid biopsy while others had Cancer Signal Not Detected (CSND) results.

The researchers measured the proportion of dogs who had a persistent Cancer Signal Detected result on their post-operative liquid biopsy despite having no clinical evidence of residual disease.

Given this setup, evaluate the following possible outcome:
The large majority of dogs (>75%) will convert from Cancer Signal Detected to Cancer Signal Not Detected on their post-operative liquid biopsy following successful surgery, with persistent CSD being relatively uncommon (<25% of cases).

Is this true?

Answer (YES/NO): NO